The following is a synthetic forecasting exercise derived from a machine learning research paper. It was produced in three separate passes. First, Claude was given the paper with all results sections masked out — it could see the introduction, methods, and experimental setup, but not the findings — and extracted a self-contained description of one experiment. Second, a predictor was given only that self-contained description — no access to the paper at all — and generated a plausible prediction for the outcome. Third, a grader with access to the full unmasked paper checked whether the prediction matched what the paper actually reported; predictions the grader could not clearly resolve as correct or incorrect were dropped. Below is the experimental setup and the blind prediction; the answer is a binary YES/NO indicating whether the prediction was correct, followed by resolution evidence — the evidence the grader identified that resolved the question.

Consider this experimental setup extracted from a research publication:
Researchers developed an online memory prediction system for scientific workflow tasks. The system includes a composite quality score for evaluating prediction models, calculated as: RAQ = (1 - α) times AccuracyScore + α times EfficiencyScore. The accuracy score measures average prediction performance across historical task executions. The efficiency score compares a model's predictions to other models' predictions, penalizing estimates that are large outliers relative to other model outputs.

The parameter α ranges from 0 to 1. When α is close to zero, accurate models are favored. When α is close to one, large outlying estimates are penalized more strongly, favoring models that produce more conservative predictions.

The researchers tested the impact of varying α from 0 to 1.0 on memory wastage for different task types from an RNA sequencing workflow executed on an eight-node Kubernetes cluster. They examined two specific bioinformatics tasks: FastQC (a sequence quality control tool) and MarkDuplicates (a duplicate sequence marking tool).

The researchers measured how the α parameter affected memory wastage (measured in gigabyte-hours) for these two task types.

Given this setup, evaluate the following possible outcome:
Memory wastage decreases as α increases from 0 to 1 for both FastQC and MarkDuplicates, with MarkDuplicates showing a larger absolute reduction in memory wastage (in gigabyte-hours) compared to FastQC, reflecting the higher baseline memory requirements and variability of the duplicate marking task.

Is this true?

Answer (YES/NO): NO